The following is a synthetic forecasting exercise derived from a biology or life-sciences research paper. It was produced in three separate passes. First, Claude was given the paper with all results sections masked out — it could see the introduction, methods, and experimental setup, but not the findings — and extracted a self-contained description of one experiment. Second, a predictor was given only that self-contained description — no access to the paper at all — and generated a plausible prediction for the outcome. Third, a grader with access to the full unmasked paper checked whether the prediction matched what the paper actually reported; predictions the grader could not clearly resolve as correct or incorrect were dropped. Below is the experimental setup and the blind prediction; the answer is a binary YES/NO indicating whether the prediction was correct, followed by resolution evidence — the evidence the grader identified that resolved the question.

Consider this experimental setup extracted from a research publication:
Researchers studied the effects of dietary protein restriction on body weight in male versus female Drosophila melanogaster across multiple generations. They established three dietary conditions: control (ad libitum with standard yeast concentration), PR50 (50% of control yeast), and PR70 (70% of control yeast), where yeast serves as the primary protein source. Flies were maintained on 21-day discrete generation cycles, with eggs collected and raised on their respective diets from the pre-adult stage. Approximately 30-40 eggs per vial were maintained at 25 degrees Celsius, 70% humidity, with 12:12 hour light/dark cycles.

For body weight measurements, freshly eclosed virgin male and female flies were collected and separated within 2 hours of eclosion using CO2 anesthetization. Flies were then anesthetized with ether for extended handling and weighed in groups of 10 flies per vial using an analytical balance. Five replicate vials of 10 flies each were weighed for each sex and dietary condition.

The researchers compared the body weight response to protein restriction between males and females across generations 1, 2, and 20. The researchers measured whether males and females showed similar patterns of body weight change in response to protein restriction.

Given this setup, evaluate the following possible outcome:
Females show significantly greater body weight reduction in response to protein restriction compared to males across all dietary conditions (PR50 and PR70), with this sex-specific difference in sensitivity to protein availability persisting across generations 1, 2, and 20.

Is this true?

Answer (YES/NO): NO